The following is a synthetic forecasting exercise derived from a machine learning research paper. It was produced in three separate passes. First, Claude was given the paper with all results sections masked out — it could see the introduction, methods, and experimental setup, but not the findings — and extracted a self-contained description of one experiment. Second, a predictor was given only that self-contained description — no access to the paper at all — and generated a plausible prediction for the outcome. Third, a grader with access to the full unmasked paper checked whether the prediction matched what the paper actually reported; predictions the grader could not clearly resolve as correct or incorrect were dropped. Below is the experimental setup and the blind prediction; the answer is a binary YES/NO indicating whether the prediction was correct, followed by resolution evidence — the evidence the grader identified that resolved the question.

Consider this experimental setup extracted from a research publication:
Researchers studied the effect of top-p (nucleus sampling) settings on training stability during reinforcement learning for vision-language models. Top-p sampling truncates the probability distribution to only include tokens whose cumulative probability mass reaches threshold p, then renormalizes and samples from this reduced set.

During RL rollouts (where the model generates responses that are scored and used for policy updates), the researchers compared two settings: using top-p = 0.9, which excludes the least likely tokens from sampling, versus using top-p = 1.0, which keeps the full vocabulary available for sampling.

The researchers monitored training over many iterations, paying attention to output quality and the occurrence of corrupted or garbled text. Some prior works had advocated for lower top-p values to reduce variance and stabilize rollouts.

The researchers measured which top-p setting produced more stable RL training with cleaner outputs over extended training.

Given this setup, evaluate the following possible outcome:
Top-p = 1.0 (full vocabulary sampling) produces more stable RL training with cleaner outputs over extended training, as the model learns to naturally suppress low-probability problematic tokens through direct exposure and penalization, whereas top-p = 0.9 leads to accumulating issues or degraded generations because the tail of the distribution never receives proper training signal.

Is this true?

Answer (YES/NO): YES